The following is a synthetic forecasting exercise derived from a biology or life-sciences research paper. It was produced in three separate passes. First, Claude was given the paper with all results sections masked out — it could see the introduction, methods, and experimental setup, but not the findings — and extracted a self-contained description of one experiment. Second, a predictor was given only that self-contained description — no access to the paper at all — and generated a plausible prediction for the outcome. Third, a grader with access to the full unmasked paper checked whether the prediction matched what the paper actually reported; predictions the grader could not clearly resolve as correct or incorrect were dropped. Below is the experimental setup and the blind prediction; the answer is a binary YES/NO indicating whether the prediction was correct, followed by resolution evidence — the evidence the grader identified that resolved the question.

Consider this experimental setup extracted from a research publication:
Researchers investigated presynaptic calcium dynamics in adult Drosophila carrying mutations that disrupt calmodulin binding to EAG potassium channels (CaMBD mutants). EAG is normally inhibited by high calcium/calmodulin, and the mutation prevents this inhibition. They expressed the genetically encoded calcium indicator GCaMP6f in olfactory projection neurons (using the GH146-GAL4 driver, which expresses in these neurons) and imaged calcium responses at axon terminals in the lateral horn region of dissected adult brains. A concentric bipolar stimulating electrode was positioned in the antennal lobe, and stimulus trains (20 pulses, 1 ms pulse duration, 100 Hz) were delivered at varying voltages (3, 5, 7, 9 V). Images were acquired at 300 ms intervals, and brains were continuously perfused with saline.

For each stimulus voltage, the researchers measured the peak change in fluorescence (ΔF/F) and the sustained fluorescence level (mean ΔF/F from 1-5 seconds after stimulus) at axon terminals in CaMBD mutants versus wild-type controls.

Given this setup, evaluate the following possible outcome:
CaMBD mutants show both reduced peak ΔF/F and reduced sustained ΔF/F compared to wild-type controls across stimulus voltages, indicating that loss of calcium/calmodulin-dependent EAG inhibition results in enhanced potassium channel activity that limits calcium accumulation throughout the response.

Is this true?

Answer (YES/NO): NO